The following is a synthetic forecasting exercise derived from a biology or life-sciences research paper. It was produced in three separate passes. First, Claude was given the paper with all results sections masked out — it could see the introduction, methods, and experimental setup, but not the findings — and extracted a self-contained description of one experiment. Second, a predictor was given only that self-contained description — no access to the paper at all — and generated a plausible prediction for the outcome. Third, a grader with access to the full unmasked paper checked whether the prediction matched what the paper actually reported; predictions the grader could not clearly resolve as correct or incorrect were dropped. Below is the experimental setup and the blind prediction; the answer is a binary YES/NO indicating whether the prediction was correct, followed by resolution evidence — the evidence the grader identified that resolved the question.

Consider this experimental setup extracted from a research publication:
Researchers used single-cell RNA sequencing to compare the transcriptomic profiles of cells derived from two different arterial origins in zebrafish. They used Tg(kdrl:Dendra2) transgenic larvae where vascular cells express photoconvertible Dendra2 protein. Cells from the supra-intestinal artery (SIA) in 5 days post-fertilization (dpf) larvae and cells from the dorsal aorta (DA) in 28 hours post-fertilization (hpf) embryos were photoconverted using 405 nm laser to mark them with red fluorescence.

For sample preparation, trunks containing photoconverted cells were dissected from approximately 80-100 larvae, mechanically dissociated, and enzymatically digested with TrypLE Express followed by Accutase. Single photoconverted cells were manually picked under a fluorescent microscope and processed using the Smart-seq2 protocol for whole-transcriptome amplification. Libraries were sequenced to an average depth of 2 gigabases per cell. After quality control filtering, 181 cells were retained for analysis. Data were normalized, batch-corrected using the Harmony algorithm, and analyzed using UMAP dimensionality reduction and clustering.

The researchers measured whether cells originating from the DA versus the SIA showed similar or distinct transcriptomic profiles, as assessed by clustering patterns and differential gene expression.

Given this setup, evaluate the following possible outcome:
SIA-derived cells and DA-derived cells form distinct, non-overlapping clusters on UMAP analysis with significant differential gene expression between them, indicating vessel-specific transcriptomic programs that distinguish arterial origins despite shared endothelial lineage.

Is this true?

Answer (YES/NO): NO